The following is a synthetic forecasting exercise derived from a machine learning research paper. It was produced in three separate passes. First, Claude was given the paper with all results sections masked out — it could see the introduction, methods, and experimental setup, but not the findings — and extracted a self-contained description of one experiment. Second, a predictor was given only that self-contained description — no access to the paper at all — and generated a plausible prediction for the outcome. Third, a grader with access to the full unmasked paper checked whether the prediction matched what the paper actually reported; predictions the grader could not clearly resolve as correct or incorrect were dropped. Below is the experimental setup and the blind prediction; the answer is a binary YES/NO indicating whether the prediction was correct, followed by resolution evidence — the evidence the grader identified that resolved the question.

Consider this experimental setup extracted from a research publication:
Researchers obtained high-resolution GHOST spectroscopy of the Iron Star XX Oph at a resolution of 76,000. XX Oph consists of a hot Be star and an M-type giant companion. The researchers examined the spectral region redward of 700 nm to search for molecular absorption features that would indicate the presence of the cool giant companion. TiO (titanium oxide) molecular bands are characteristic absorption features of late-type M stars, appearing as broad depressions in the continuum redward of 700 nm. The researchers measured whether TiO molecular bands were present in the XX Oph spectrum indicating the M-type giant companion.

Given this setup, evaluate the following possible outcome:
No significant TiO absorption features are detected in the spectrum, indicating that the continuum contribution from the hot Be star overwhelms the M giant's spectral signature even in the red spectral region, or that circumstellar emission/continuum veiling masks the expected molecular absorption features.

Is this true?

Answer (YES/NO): NO